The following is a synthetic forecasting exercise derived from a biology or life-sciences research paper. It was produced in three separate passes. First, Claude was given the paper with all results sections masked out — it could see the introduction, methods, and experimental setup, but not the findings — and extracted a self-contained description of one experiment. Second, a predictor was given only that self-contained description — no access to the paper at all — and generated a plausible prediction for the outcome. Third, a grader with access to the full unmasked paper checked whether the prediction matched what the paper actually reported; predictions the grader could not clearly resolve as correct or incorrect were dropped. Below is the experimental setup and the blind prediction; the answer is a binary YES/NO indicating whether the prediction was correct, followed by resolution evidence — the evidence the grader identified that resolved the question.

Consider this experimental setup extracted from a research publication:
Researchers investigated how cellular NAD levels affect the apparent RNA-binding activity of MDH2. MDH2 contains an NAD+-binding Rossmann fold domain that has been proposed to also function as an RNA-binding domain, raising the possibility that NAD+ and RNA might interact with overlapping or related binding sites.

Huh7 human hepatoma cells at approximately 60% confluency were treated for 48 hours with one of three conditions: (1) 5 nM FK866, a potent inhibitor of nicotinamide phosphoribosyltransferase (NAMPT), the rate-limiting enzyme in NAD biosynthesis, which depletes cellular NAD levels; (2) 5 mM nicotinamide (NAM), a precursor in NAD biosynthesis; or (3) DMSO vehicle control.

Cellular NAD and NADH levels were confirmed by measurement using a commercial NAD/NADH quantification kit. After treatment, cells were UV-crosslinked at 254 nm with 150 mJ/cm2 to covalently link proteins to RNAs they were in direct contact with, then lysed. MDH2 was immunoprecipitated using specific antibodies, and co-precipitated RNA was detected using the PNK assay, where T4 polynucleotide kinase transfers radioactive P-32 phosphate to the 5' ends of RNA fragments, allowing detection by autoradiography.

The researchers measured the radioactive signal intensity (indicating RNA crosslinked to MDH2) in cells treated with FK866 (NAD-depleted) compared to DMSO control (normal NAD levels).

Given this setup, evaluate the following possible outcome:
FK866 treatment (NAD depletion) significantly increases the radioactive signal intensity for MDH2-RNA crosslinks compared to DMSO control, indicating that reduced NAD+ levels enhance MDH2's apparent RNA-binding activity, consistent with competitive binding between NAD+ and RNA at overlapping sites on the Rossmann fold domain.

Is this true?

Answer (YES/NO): YES